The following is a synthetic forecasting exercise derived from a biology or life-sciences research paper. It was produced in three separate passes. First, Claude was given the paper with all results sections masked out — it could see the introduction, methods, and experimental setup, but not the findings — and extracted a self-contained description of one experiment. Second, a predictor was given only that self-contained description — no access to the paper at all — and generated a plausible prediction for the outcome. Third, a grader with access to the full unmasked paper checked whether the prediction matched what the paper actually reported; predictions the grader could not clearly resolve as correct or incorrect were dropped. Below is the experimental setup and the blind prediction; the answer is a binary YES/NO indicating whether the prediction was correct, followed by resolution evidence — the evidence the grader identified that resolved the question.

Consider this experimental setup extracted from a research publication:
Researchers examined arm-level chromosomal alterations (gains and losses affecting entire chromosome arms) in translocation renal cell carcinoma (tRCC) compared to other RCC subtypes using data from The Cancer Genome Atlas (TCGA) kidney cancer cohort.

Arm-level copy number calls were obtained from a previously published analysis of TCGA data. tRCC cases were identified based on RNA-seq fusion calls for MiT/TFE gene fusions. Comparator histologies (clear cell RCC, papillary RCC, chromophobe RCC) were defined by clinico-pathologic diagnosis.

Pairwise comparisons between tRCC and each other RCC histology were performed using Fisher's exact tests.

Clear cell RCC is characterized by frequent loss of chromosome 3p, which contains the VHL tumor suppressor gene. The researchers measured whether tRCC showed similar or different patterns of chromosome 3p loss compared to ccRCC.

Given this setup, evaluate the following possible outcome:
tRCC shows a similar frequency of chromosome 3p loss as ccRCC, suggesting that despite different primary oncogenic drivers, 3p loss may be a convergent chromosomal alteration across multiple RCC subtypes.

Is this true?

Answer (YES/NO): NO